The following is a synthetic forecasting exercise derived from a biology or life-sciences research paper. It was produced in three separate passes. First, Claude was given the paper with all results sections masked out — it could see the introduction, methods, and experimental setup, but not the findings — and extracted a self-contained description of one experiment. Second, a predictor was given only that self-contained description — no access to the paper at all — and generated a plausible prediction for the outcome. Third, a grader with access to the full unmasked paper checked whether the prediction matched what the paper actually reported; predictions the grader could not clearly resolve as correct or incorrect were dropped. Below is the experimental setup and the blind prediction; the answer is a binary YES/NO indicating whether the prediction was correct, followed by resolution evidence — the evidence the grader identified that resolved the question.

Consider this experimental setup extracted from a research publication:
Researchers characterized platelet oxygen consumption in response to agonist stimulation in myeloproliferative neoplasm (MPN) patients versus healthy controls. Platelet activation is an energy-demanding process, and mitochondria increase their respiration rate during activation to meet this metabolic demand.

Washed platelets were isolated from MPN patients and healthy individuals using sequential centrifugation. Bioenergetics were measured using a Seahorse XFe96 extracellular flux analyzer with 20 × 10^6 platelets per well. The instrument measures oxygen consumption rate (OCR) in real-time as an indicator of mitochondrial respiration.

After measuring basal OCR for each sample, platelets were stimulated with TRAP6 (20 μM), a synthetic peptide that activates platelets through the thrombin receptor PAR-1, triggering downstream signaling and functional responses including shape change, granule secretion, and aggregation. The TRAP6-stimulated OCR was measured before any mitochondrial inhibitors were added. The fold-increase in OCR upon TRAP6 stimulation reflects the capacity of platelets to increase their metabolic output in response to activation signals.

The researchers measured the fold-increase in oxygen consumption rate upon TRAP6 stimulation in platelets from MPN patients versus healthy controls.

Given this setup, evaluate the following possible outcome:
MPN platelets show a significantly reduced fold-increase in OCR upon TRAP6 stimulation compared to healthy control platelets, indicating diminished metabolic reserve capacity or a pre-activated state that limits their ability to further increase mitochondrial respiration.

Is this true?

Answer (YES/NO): NO